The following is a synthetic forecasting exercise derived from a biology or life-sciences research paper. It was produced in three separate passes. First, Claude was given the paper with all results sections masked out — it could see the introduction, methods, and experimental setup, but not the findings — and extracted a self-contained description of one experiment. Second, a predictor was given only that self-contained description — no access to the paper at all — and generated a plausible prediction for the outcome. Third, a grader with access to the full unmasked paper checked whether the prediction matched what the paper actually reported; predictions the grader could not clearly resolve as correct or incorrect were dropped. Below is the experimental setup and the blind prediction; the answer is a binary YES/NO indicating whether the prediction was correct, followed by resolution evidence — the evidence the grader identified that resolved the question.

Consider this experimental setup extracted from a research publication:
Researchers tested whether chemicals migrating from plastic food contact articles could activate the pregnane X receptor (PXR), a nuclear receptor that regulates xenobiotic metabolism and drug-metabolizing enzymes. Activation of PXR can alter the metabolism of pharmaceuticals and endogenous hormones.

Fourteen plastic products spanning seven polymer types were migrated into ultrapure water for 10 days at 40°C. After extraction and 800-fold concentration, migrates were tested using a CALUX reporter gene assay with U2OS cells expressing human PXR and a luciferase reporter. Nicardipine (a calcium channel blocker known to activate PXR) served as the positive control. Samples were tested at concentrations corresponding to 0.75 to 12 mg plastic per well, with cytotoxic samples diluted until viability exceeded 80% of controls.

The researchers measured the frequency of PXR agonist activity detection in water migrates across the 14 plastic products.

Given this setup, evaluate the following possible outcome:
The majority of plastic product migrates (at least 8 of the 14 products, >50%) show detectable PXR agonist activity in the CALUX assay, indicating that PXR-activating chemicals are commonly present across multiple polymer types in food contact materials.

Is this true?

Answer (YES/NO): YES